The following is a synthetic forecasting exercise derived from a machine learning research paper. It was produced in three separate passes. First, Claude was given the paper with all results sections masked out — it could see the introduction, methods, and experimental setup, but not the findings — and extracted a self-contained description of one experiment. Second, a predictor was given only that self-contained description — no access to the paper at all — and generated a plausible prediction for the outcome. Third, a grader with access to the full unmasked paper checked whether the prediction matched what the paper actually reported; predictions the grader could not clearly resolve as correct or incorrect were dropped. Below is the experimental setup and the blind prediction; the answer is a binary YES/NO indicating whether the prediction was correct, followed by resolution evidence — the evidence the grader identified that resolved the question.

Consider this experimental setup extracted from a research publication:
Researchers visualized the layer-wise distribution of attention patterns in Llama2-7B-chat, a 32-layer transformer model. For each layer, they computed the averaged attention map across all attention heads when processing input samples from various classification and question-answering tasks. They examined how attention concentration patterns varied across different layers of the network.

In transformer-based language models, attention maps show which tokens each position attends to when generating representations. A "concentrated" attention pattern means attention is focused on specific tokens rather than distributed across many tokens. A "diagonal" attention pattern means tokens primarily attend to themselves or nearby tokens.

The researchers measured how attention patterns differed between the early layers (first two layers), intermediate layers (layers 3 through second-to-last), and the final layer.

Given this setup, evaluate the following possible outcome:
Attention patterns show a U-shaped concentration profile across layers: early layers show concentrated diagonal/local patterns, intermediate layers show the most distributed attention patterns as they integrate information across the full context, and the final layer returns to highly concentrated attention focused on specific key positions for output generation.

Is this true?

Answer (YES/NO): NO